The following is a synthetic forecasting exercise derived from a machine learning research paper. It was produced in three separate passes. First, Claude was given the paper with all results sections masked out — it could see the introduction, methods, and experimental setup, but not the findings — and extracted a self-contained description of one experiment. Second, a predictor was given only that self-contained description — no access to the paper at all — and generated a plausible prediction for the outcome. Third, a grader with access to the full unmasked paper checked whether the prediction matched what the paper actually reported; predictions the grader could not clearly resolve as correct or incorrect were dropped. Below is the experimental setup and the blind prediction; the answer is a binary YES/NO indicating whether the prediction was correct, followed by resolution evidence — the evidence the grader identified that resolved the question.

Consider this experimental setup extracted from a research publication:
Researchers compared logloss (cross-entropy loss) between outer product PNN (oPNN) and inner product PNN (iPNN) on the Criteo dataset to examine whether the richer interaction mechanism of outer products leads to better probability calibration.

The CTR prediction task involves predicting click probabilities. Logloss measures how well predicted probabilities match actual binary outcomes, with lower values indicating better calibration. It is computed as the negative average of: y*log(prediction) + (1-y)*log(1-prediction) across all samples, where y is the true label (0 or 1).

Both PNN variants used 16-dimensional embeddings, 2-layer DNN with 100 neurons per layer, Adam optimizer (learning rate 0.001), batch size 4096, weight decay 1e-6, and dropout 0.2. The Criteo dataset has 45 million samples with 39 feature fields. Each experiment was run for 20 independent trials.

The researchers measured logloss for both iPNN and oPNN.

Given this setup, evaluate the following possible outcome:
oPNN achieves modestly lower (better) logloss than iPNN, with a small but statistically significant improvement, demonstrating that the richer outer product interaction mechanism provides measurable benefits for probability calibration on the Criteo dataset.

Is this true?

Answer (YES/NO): YES